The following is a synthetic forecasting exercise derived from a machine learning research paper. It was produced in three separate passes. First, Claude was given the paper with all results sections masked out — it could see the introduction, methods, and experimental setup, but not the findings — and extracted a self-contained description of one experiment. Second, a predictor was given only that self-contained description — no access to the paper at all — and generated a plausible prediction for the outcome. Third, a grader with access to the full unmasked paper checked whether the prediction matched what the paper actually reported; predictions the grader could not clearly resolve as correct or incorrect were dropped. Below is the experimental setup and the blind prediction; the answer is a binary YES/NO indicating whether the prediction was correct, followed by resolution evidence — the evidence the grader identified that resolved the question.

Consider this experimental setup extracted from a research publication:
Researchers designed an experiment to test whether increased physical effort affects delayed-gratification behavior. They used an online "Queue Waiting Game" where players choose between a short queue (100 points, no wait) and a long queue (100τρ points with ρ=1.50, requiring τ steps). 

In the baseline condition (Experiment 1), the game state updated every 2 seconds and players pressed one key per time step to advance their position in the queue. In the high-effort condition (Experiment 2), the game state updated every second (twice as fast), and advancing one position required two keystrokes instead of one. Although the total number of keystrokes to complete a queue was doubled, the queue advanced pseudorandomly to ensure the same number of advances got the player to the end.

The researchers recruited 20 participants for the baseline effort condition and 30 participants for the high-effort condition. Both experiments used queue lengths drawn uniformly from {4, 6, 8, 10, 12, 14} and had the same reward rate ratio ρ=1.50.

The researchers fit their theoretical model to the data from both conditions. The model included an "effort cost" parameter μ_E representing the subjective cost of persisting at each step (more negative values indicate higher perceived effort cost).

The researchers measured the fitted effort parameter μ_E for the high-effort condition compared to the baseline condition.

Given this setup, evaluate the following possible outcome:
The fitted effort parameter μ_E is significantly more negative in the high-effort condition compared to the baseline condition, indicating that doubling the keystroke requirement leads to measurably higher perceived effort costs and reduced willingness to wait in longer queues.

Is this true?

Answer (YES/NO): YES